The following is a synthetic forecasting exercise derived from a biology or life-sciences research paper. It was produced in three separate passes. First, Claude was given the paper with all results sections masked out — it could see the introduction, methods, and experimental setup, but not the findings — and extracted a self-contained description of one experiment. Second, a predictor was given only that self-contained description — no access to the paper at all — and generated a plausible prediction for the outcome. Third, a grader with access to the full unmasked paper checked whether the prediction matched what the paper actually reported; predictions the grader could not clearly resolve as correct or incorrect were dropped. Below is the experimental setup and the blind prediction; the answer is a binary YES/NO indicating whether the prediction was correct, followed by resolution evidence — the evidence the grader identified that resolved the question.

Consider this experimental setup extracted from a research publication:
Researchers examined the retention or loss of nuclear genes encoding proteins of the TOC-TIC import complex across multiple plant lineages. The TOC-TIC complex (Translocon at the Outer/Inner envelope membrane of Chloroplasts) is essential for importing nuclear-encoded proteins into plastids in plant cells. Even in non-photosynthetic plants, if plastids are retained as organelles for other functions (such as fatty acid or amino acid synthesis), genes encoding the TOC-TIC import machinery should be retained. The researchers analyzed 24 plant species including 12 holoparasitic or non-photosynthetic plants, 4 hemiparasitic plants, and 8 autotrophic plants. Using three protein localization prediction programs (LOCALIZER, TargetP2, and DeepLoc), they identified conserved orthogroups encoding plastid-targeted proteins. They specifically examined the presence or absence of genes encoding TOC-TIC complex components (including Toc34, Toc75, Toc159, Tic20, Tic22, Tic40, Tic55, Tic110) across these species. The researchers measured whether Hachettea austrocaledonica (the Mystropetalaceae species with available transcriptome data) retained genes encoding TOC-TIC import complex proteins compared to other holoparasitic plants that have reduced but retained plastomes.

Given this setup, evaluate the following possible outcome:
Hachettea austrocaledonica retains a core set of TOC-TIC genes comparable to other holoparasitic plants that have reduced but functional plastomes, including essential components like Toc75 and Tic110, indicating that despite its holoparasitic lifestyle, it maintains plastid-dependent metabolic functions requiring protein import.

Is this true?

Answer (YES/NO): NO